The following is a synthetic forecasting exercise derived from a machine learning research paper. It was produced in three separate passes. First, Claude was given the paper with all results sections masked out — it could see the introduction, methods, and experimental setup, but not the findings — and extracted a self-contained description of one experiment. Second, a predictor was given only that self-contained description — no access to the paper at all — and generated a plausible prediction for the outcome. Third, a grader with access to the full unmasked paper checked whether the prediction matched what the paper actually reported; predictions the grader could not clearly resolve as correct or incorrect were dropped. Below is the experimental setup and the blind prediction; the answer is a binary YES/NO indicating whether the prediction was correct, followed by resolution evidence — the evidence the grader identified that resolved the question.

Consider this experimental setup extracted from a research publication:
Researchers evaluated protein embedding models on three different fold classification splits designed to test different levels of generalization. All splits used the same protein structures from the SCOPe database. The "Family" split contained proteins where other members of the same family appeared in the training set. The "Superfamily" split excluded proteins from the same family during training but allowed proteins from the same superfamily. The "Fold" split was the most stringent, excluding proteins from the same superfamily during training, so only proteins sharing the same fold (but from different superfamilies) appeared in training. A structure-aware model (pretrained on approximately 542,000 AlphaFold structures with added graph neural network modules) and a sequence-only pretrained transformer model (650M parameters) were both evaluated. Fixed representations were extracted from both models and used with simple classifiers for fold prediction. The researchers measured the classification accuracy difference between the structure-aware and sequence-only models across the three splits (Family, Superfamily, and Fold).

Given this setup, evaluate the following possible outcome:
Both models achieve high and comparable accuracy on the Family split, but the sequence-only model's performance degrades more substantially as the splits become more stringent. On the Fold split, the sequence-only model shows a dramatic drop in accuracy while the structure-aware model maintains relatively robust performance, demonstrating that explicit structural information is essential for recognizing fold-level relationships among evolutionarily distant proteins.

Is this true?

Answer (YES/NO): NO